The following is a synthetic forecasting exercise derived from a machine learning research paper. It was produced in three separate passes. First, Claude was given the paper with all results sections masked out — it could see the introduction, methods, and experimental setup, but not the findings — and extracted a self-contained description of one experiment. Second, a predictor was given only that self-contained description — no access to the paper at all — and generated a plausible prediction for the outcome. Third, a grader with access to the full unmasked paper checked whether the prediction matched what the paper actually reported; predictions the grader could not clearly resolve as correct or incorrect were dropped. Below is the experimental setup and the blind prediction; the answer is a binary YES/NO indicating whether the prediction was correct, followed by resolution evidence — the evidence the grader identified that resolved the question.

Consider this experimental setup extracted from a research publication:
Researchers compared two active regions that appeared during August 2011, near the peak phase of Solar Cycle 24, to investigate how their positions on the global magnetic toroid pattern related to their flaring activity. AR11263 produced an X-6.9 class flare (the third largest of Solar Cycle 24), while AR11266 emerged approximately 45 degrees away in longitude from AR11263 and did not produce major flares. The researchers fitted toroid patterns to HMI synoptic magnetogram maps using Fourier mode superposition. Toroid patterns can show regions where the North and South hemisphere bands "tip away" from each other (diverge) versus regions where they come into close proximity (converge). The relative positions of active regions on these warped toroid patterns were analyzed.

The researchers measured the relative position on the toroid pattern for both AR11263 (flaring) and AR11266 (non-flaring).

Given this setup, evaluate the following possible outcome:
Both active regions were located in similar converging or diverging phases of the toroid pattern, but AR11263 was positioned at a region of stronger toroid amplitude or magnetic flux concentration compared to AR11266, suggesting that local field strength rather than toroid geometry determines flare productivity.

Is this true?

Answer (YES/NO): NO